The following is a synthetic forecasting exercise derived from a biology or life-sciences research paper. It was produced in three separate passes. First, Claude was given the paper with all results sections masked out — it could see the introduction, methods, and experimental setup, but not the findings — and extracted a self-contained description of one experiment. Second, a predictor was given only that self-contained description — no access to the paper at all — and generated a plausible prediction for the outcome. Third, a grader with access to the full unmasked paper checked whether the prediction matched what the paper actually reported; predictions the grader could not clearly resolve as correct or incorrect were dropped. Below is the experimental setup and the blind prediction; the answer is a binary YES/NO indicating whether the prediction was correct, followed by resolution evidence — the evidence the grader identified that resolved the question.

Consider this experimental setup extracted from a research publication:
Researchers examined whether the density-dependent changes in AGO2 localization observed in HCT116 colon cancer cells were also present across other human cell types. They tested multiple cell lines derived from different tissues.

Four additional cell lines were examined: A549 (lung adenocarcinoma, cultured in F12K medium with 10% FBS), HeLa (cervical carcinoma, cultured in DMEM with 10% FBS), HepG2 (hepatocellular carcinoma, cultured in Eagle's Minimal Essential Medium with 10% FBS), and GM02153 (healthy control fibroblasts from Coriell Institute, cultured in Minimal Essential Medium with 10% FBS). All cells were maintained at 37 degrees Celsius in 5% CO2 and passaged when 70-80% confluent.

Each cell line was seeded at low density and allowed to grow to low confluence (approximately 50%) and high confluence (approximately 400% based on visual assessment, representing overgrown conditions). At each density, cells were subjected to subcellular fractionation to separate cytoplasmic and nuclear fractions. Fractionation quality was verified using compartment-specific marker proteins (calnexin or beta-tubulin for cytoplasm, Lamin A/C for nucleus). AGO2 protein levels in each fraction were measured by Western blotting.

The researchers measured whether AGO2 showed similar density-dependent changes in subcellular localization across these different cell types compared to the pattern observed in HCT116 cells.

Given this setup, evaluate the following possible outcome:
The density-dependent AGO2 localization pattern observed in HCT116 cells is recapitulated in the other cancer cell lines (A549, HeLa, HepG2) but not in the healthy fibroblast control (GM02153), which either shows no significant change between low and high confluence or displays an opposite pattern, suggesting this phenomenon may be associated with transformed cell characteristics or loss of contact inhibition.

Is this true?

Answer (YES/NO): NO